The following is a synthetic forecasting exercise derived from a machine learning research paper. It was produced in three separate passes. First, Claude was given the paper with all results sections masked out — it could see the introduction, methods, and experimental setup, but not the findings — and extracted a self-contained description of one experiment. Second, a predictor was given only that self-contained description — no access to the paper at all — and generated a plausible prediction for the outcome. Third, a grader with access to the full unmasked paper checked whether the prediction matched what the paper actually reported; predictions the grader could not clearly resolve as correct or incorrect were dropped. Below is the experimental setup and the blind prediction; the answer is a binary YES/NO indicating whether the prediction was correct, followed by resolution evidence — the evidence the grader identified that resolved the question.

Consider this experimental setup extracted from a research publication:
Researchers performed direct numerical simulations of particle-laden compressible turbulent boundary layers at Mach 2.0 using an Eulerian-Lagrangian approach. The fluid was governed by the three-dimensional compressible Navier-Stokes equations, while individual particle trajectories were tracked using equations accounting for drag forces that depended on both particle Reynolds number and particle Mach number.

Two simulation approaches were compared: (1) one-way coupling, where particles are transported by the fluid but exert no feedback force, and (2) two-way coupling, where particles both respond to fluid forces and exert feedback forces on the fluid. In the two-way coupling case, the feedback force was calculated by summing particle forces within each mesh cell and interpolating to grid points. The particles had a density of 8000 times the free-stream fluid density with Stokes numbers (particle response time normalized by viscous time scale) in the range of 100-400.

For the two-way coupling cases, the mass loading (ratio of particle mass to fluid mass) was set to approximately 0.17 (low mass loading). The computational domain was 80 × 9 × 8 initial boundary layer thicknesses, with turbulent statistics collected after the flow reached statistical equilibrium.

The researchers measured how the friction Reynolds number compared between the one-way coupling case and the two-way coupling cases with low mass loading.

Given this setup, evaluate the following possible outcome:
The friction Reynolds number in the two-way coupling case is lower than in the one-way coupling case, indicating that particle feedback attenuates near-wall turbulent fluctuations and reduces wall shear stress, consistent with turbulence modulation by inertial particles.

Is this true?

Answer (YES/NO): NO